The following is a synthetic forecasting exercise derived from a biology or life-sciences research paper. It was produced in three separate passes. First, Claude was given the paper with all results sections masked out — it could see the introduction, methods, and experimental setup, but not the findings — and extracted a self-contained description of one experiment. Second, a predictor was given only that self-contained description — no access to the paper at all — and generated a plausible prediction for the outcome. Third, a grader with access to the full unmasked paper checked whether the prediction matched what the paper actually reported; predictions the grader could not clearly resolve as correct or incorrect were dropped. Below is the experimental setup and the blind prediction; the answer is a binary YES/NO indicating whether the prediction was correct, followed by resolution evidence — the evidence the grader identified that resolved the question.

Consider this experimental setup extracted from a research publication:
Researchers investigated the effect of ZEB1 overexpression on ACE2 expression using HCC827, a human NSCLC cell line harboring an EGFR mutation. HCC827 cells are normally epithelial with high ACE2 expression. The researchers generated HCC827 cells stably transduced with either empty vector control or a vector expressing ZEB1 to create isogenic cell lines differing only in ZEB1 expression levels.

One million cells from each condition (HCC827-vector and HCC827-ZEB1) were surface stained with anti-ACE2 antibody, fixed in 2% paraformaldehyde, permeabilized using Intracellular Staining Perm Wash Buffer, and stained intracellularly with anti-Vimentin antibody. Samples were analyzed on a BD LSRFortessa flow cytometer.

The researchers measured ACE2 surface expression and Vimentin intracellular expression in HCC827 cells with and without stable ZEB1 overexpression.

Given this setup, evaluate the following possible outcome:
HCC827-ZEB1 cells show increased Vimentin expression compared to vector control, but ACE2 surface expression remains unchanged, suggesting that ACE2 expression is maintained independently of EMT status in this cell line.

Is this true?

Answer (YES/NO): NO